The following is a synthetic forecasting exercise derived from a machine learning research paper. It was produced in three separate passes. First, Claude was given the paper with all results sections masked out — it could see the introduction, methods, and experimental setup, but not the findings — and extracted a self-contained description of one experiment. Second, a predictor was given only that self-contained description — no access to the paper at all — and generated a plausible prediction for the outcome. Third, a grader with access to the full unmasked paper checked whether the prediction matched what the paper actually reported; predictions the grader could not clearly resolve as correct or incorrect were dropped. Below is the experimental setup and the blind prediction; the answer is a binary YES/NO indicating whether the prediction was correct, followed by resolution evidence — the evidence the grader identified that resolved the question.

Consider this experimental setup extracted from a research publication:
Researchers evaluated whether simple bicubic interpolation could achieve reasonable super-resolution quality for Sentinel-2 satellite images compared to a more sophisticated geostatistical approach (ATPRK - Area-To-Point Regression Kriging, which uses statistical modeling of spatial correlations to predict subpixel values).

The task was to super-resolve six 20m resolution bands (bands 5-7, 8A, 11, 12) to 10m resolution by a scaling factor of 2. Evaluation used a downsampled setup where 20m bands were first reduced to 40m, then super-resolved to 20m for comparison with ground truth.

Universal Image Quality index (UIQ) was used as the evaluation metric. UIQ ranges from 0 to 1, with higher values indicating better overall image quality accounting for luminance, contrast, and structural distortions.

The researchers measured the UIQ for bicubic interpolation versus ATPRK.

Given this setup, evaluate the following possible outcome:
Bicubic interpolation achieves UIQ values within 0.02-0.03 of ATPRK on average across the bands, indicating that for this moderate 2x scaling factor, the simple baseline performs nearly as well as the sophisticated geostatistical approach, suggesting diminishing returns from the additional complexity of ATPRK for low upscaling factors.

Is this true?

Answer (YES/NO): NO